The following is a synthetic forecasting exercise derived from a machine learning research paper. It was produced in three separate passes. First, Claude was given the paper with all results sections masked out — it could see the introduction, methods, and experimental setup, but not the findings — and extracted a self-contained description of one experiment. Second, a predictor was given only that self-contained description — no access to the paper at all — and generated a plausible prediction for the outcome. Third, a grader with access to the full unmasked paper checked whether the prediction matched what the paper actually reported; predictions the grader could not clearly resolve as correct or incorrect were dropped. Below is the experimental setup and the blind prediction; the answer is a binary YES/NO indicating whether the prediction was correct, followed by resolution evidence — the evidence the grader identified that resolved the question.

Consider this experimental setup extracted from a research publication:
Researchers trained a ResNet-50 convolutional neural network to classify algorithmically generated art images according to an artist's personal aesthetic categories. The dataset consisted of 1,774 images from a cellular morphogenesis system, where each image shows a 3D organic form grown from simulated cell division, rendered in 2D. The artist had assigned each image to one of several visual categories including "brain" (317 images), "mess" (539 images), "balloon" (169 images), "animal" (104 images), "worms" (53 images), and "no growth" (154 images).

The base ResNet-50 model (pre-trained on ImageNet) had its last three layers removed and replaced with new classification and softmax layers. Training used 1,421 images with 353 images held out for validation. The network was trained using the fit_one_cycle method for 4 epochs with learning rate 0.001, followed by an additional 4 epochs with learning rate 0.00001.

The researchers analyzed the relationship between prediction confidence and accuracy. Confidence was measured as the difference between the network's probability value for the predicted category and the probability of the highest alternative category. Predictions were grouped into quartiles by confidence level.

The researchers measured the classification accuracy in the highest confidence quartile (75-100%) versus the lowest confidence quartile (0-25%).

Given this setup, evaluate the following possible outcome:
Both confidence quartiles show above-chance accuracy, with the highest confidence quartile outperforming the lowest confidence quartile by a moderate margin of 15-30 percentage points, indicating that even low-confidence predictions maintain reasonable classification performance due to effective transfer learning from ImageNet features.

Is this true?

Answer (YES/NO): YES